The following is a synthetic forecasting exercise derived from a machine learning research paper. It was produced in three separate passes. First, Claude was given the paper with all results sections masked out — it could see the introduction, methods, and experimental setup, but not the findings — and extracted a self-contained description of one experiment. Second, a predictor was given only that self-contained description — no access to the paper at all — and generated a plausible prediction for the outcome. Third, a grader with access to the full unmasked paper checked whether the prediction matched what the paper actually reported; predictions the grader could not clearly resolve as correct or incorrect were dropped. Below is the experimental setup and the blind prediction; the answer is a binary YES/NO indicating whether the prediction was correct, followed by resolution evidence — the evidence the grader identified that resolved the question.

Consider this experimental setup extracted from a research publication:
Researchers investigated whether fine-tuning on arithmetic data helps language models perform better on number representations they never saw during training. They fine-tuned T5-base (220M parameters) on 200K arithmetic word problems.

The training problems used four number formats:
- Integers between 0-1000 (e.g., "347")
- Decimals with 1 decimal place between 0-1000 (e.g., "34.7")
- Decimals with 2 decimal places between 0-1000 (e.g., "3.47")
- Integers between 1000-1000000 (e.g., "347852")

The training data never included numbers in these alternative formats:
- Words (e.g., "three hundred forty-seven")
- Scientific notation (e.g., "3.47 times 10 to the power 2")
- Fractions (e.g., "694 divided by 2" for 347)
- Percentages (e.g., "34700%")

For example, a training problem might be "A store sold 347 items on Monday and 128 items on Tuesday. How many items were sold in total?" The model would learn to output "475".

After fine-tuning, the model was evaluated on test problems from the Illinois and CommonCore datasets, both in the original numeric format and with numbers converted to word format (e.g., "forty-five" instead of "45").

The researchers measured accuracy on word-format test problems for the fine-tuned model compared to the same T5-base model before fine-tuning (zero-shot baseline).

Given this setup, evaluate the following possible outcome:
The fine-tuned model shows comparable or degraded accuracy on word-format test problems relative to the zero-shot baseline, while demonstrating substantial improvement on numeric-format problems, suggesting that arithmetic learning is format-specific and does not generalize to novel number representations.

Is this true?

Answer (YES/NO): NO